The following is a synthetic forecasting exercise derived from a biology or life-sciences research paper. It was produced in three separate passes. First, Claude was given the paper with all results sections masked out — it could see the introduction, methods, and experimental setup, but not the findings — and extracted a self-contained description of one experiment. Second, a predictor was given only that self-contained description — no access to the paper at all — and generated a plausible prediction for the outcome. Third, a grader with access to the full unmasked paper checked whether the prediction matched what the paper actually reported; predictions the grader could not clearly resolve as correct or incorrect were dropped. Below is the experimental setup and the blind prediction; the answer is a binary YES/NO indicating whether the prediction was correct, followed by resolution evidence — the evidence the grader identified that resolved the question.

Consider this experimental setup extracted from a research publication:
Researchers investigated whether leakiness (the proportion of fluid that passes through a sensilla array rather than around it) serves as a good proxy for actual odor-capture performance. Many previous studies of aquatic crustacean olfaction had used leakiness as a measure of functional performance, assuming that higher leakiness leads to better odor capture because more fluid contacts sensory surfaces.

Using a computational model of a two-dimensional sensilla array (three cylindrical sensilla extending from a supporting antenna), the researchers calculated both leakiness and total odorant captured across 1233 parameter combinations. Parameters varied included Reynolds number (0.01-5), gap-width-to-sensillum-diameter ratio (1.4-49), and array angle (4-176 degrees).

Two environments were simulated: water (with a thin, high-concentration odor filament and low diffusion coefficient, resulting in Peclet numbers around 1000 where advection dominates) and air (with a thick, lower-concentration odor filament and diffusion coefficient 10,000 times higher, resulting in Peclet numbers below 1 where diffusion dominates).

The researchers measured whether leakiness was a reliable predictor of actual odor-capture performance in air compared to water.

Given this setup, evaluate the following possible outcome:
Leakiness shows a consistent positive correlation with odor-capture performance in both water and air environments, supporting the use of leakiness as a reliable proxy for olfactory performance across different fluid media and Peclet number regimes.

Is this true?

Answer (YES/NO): NO